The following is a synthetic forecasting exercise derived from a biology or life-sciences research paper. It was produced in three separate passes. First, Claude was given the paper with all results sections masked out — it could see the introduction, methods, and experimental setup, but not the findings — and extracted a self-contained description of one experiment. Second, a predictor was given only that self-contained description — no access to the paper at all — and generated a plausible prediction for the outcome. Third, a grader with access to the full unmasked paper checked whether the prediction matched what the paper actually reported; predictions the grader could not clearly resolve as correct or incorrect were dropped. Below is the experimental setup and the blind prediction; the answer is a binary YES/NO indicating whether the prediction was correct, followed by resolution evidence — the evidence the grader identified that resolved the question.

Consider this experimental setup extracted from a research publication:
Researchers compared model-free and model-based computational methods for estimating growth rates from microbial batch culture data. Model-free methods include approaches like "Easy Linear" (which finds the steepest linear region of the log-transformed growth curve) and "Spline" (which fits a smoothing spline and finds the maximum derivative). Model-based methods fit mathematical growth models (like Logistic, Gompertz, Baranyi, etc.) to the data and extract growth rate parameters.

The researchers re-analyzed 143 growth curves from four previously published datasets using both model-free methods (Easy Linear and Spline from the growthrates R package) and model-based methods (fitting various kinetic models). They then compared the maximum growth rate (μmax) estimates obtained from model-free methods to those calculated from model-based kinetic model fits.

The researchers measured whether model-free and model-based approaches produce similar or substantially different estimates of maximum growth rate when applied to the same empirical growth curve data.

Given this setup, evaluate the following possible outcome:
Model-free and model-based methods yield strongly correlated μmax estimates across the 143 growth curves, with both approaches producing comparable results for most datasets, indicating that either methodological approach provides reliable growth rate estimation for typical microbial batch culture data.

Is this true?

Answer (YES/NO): NO